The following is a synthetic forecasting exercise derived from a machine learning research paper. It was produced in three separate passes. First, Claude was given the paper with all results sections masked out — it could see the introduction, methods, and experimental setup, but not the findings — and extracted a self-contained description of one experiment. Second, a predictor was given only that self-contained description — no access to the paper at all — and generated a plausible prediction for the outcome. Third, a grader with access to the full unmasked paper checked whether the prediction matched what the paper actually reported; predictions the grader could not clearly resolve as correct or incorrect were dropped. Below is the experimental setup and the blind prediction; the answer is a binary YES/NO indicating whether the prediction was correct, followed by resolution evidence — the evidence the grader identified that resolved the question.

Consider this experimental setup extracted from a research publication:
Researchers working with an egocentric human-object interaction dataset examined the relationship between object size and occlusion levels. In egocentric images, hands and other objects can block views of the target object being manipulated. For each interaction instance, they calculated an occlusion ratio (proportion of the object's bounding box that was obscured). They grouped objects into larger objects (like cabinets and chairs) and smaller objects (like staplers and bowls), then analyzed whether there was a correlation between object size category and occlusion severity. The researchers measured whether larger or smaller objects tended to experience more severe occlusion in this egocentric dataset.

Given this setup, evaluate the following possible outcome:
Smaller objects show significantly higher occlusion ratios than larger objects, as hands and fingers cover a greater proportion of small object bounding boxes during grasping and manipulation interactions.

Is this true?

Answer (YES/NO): YES